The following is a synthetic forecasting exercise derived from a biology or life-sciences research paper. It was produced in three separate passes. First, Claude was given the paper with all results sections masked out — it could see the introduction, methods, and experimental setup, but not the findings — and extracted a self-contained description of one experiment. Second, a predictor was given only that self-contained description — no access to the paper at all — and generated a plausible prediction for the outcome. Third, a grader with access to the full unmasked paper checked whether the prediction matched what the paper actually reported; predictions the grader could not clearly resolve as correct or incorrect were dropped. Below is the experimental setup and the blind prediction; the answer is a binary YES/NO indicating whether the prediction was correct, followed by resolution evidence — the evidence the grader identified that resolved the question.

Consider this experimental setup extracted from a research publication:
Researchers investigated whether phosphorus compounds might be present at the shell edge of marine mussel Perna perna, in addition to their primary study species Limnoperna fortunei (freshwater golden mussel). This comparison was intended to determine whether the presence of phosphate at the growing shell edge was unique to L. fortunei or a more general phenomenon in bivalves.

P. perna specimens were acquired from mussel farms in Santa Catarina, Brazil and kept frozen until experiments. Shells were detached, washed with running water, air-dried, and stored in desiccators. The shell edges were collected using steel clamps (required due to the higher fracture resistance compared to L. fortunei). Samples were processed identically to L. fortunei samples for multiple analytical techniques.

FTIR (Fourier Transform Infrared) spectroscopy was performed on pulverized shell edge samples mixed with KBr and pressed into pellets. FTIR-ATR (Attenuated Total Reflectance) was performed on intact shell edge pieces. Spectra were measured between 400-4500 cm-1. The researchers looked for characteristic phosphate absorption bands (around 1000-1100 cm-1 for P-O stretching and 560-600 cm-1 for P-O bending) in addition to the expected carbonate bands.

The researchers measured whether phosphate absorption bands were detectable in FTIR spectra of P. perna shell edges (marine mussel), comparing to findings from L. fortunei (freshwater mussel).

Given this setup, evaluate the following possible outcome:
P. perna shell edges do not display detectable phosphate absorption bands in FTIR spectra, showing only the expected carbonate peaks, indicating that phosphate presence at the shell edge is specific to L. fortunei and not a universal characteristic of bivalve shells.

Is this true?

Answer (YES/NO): NO